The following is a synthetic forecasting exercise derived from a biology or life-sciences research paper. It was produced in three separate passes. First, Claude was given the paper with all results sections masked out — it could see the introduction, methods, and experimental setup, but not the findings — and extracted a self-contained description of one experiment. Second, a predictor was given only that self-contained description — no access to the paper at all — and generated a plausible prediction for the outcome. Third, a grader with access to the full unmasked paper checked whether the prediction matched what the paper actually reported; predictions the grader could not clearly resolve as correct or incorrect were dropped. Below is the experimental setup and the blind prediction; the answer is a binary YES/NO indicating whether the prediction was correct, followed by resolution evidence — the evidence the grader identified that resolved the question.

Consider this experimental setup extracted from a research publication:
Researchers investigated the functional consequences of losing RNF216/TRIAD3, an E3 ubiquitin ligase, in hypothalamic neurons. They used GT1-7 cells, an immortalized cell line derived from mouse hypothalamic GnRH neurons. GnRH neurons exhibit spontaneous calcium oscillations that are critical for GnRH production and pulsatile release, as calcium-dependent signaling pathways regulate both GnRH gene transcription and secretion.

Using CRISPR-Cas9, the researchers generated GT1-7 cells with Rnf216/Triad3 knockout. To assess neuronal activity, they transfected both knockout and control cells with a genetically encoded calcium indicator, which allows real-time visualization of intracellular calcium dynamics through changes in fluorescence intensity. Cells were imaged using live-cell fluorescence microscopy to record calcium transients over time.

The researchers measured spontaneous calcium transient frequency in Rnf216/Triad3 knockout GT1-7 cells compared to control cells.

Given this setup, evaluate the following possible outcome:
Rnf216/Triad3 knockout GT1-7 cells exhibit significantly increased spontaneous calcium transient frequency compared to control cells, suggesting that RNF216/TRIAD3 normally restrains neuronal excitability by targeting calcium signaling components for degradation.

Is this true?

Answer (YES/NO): NO